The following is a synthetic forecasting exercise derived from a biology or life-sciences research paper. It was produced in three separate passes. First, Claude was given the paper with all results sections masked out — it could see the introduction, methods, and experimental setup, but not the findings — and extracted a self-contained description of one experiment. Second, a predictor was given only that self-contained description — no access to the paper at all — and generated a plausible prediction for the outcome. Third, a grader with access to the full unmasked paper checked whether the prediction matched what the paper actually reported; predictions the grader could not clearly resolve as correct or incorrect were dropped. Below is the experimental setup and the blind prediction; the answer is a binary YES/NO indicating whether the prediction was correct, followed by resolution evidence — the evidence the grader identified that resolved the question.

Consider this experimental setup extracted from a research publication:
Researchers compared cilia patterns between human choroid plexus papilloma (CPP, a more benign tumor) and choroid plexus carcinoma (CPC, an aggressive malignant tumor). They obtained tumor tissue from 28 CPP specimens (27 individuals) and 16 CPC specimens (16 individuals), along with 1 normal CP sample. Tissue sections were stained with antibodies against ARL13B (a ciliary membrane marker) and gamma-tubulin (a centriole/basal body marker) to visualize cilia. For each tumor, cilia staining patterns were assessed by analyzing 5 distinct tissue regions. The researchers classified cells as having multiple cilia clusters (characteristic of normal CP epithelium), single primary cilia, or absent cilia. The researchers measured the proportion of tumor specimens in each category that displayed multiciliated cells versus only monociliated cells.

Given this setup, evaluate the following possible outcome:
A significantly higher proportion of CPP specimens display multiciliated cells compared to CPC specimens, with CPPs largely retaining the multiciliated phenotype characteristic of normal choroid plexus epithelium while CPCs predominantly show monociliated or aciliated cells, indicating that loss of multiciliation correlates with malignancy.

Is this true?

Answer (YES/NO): NO